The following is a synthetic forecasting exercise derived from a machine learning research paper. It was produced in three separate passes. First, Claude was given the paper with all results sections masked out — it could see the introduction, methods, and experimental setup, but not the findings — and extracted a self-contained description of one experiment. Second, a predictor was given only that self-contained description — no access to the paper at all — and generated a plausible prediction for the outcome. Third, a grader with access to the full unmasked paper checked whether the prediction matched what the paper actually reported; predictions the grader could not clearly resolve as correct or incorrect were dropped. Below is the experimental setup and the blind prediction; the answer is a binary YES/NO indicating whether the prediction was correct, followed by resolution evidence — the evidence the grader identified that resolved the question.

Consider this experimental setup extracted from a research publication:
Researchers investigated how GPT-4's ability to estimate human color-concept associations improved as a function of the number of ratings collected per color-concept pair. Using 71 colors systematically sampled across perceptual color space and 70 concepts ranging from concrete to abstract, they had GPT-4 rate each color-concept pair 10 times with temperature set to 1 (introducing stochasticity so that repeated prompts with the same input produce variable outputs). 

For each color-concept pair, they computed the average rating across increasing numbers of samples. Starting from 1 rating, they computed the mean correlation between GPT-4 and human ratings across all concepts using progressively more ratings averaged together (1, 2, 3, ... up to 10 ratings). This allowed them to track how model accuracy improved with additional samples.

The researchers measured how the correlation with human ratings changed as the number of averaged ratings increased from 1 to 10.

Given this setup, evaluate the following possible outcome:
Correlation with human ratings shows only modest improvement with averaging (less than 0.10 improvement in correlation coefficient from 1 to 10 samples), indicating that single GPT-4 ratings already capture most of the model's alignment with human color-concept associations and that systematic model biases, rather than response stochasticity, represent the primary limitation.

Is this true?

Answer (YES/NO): YES